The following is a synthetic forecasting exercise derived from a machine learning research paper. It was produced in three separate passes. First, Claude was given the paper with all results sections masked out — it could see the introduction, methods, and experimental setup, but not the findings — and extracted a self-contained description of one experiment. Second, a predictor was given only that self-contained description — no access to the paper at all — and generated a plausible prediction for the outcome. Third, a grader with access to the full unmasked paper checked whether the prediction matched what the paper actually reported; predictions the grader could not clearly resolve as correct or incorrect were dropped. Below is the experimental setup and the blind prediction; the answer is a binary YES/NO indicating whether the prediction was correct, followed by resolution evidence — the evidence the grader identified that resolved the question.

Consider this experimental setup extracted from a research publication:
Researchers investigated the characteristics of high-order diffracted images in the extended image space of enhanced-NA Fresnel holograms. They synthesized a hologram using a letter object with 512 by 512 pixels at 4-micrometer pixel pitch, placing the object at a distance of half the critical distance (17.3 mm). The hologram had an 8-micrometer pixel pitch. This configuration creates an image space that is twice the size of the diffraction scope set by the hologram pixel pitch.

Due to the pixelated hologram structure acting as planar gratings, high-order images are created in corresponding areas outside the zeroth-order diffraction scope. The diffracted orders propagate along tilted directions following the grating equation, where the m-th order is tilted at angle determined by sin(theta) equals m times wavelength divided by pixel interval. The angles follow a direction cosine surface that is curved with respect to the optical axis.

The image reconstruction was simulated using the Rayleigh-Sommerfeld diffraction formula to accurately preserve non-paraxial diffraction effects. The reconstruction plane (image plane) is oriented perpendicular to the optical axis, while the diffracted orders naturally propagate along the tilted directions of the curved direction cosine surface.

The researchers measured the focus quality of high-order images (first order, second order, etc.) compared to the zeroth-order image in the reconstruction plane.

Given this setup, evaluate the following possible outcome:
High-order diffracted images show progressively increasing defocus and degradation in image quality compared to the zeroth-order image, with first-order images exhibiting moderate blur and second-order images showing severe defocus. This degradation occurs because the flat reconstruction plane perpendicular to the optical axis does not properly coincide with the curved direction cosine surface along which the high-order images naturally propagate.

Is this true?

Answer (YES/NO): YES